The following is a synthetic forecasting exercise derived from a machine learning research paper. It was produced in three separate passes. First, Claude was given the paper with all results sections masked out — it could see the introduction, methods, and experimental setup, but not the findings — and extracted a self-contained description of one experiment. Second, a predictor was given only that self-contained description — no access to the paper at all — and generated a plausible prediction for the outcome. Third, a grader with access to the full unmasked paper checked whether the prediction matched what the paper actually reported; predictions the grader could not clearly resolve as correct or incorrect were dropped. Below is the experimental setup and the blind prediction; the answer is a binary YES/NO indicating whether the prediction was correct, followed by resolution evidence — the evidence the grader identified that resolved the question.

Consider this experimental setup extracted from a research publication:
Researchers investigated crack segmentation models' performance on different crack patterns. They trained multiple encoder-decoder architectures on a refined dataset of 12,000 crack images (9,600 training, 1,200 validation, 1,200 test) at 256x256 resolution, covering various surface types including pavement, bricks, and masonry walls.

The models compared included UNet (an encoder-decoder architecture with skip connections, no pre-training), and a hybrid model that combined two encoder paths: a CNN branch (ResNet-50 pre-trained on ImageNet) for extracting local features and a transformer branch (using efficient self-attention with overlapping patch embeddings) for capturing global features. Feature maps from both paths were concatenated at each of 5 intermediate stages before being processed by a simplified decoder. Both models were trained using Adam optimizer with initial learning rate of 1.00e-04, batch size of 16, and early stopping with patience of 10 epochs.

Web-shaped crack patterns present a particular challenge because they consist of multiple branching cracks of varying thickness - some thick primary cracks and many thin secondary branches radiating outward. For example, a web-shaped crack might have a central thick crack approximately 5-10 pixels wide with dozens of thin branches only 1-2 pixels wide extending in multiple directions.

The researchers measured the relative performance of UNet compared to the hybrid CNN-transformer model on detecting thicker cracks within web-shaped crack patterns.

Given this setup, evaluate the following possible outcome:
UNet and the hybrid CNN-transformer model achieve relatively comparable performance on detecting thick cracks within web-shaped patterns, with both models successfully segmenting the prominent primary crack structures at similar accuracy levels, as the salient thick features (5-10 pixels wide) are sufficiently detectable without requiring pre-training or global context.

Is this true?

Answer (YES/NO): YES